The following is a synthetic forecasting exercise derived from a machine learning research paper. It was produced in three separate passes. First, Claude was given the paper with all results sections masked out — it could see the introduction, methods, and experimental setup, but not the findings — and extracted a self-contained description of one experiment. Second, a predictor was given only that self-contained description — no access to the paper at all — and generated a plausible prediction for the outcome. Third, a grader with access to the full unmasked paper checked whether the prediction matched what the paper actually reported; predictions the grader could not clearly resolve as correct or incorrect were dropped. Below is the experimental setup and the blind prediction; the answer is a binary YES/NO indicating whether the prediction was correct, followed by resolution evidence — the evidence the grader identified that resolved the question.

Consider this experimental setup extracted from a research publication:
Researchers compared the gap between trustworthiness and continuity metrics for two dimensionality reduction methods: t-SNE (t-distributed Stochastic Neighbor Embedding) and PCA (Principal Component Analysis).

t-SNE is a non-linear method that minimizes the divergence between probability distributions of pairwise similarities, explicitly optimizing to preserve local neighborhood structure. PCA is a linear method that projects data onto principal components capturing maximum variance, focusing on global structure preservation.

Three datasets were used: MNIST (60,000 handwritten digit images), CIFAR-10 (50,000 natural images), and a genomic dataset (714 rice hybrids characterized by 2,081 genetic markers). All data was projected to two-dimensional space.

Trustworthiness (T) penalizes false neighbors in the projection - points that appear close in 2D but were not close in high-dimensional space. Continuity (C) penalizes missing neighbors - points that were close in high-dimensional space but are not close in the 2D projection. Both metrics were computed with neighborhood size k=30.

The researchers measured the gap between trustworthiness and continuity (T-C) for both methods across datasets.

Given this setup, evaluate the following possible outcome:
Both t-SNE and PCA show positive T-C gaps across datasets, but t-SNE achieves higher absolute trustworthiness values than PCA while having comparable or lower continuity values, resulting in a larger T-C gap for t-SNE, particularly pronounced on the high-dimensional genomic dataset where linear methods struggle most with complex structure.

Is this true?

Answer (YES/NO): NO